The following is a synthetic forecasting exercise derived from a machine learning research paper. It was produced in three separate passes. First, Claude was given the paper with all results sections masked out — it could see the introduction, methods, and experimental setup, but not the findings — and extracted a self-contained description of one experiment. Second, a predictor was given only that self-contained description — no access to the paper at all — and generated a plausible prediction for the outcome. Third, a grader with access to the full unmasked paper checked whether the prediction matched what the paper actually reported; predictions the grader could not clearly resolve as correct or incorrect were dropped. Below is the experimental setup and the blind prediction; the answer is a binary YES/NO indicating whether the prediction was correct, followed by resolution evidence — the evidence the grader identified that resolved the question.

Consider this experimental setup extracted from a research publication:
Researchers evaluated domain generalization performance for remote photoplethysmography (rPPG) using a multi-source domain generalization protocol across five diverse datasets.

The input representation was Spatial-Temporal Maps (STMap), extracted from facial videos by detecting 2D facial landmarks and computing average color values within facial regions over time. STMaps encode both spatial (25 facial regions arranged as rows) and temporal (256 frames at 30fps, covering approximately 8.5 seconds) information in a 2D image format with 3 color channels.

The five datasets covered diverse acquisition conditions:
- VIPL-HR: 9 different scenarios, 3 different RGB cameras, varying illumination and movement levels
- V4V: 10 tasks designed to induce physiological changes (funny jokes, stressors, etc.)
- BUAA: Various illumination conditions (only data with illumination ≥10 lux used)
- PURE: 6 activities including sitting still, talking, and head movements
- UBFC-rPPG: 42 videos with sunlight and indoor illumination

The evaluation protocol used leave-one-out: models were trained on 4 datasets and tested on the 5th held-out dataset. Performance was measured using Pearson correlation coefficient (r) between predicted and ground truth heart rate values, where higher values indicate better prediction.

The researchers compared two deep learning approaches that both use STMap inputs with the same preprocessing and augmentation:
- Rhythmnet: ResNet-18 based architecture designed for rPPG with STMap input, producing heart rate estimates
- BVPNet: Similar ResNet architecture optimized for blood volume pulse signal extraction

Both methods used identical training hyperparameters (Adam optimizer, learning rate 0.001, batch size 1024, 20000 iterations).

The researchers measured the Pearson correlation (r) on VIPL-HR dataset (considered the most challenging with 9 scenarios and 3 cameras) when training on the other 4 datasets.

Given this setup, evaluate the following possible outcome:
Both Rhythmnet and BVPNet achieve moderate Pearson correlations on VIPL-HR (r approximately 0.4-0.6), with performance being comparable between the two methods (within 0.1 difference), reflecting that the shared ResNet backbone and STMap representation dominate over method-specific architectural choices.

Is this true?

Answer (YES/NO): YES